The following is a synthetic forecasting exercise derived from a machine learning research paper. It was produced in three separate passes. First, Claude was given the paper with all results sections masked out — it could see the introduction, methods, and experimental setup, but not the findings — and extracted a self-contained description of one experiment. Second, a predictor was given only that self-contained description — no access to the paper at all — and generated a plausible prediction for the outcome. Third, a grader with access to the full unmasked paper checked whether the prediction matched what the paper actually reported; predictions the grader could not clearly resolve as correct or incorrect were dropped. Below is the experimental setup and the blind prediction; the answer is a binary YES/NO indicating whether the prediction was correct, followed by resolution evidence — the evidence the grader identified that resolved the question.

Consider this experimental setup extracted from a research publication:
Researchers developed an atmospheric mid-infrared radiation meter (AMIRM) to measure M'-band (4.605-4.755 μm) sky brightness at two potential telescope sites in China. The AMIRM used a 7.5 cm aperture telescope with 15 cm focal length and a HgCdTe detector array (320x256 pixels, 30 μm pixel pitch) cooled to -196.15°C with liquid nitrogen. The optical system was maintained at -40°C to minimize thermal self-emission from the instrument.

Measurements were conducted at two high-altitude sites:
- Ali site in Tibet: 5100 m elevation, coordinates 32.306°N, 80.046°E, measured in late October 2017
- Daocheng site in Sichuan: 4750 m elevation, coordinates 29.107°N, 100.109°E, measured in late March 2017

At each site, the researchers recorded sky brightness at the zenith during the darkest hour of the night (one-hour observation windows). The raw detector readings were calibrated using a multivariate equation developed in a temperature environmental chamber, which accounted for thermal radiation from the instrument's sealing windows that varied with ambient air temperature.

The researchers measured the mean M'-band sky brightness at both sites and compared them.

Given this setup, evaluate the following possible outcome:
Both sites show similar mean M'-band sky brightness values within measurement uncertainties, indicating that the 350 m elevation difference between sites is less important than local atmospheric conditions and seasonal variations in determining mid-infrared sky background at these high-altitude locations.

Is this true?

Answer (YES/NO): YES